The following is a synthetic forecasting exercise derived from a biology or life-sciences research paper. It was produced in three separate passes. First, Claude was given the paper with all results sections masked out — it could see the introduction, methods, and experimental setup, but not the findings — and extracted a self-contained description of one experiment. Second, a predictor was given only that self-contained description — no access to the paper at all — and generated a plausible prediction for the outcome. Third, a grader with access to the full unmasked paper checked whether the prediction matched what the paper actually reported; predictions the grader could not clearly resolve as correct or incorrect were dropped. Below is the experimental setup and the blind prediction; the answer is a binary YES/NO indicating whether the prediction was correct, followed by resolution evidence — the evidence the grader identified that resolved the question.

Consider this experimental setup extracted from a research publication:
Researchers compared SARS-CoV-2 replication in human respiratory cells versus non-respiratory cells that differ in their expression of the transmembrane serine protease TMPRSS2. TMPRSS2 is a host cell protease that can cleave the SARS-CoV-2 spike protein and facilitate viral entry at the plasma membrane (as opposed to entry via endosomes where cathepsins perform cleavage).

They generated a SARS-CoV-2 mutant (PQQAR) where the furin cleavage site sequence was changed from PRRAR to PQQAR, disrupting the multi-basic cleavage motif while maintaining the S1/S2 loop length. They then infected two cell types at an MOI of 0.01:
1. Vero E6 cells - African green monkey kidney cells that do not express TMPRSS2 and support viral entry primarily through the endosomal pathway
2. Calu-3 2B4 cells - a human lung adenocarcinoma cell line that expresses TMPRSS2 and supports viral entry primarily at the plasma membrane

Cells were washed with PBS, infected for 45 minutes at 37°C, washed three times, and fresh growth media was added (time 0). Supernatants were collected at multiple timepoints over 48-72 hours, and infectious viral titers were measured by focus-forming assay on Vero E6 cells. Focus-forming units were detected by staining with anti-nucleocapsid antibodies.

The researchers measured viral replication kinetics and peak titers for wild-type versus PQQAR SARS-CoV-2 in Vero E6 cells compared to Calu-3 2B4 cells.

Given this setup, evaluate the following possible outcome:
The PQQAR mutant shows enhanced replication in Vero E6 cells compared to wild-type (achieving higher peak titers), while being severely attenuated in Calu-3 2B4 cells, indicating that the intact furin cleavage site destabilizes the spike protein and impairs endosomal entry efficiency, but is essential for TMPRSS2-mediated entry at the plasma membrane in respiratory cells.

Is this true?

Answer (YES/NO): NO